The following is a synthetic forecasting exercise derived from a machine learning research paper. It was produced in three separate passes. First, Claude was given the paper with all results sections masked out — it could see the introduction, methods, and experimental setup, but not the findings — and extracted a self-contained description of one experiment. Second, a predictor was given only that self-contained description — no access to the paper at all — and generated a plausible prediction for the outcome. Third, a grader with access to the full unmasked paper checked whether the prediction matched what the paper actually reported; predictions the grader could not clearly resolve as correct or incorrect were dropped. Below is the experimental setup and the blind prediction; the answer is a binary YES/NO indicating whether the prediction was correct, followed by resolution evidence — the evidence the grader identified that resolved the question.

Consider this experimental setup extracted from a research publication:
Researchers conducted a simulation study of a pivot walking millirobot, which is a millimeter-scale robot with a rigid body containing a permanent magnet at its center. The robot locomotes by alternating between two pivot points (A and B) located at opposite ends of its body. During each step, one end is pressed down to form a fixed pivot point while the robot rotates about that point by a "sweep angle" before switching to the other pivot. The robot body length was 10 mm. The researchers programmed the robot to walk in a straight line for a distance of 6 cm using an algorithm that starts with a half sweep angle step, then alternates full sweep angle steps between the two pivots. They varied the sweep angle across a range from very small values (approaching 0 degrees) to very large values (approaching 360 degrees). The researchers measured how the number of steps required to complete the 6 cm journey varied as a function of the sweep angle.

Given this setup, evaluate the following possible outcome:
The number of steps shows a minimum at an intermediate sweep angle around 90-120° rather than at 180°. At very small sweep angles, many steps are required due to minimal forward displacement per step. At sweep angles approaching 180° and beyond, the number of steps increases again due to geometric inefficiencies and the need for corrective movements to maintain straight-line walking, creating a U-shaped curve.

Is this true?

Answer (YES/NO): NO